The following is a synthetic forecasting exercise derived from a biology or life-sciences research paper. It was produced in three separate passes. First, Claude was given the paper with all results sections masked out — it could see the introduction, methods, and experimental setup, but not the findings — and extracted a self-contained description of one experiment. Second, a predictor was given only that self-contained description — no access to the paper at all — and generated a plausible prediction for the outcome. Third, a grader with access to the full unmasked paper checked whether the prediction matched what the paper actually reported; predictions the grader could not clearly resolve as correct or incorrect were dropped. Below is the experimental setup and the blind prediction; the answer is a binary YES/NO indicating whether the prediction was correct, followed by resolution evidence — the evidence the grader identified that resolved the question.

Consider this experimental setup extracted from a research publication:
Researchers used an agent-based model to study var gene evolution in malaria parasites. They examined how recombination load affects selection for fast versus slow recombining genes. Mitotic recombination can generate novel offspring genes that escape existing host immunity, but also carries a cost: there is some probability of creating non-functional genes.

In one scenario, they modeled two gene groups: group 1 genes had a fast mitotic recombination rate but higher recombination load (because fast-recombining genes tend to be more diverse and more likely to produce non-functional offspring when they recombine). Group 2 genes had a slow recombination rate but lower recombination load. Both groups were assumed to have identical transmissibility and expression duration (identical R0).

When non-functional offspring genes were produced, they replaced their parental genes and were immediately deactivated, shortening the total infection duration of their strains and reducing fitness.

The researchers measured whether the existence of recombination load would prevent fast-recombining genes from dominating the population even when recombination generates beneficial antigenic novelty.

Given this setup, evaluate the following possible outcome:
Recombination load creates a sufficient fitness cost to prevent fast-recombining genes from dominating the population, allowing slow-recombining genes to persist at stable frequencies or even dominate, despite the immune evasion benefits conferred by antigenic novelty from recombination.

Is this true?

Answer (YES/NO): NO